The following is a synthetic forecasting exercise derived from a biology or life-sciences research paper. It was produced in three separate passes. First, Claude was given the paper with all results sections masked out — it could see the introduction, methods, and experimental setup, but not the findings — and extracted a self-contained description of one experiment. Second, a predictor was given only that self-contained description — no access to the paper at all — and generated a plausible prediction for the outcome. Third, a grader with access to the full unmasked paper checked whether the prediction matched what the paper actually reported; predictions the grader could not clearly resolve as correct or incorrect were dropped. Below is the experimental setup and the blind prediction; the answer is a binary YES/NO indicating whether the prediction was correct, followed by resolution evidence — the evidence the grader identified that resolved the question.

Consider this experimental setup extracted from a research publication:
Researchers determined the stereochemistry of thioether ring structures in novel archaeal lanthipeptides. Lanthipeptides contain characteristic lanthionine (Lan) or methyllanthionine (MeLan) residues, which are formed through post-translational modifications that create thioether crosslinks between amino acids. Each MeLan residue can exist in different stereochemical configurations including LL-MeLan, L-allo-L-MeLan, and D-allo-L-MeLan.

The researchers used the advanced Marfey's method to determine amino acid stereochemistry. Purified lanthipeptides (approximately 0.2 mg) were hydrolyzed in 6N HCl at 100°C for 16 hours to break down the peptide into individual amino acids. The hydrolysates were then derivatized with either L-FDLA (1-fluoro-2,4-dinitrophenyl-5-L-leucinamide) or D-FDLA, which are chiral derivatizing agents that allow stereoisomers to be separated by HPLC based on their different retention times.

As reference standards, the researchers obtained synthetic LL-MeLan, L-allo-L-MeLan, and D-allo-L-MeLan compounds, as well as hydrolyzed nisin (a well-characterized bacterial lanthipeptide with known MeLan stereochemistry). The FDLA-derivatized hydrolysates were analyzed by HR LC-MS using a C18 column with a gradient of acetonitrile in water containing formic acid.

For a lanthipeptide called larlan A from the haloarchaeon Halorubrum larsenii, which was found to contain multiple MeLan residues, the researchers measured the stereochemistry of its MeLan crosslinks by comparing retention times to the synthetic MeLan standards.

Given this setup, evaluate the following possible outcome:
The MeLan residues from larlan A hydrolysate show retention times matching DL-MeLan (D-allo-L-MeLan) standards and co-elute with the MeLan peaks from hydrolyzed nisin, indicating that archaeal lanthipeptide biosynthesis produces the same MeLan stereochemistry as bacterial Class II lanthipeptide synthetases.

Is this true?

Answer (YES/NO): NO